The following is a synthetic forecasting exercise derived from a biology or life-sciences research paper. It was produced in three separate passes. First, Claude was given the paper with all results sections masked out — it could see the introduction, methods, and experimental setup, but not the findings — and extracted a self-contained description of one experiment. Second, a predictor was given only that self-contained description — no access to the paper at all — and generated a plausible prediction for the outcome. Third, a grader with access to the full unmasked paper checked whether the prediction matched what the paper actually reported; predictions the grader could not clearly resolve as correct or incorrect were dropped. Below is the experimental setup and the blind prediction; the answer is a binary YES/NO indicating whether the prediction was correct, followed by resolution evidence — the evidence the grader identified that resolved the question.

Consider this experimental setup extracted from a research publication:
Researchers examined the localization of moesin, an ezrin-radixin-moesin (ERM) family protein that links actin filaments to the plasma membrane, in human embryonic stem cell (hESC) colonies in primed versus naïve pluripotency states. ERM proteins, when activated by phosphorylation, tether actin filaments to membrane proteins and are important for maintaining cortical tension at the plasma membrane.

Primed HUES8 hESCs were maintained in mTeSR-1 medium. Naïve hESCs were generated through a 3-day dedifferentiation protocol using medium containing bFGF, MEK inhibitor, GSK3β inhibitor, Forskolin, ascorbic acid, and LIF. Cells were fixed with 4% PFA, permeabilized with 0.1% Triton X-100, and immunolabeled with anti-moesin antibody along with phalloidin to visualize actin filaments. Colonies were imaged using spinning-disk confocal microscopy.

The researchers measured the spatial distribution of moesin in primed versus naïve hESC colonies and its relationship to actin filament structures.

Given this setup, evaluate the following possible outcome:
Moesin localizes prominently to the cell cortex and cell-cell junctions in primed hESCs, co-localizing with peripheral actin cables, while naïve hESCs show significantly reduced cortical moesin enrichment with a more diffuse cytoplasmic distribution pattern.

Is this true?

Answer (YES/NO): NO